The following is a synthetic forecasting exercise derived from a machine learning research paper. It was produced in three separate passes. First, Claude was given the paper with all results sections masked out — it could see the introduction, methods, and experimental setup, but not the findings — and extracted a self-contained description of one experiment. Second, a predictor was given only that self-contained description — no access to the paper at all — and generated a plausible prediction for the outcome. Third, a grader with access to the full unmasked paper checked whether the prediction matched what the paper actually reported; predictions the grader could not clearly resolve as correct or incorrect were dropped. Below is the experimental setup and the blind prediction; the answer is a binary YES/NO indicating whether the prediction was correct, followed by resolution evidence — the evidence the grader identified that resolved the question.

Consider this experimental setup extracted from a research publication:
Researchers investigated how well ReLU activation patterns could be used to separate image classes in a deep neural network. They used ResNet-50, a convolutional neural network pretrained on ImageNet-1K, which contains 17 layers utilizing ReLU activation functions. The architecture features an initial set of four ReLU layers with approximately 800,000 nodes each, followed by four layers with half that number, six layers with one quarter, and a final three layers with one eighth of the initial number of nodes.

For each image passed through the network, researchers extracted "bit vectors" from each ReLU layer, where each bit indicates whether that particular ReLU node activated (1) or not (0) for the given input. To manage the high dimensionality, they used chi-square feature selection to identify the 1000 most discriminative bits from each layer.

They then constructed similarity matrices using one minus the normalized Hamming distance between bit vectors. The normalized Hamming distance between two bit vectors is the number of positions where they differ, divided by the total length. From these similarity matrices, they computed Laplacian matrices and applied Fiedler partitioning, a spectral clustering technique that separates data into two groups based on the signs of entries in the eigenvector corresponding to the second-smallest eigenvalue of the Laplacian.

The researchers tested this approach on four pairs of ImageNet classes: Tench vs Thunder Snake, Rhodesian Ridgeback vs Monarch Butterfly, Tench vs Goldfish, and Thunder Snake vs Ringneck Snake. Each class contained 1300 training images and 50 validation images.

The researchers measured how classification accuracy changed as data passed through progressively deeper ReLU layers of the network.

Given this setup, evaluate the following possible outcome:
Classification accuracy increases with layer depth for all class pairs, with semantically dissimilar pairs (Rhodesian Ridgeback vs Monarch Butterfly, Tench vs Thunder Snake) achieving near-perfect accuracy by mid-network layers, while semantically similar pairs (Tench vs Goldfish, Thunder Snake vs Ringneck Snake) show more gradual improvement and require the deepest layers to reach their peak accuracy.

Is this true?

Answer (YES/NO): NO